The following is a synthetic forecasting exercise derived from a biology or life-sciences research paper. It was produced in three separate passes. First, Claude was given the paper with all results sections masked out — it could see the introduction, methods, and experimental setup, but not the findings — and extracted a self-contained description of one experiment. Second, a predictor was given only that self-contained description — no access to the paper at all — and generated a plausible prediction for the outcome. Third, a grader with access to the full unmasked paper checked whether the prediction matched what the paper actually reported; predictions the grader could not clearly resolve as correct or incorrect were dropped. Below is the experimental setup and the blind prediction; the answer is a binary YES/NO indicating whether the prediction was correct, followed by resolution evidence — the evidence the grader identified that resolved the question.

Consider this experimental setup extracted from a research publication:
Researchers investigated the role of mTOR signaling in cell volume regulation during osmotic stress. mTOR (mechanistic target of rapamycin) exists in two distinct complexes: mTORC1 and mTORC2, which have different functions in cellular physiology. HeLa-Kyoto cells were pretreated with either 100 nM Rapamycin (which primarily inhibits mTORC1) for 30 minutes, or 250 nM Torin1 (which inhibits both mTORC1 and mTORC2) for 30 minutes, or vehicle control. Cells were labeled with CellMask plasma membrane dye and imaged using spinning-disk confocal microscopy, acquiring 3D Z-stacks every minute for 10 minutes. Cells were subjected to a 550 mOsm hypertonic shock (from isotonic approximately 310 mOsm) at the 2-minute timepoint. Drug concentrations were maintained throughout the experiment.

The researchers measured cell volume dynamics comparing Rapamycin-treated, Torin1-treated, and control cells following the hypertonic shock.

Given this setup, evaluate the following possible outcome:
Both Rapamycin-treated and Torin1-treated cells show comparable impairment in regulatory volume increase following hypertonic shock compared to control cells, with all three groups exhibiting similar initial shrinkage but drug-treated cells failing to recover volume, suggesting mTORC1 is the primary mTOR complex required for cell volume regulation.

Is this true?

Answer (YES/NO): NO